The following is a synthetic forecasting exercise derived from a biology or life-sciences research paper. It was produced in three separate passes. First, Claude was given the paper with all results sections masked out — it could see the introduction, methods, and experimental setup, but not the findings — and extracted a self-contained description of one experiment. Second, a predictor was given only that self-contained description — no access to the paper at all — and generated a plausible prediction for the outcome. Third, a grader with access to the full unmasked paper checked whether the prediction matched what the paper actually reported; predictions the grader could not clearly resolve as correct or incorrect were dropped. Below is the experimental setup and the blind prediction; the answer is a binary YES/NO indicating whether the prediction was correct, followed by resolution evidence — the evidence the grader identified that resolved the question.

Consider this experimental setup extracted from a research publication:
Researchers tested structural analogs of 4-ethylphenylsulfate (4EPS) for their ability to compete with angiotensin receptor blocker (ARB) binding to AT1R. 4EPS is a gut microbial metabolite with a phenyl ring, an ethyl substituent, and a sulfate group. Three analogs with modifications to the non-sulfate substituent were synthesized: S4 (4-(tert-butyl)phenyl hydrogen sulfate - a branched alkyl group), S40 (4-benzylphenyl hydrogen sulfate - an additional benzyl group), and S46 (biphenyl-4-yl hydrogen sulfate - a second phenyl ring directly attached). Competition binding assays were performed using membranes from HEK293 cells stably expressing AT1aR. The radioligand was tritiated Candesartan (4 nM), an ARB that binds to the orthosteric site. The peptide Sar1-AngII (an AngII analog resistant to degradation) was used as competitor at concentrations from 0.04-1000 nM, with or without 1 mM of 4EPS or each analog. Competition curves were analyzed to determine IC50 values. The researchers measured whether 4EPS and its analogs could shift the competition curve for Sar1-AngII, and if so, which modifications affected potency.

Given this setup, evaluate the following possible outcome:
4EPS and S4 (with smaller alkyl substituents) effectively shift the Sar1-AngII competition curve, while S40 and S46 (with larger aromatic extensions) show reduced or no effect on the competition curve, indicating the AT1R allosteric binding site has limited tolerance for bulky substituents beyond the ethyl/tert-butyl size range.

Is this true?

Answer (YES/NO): NO